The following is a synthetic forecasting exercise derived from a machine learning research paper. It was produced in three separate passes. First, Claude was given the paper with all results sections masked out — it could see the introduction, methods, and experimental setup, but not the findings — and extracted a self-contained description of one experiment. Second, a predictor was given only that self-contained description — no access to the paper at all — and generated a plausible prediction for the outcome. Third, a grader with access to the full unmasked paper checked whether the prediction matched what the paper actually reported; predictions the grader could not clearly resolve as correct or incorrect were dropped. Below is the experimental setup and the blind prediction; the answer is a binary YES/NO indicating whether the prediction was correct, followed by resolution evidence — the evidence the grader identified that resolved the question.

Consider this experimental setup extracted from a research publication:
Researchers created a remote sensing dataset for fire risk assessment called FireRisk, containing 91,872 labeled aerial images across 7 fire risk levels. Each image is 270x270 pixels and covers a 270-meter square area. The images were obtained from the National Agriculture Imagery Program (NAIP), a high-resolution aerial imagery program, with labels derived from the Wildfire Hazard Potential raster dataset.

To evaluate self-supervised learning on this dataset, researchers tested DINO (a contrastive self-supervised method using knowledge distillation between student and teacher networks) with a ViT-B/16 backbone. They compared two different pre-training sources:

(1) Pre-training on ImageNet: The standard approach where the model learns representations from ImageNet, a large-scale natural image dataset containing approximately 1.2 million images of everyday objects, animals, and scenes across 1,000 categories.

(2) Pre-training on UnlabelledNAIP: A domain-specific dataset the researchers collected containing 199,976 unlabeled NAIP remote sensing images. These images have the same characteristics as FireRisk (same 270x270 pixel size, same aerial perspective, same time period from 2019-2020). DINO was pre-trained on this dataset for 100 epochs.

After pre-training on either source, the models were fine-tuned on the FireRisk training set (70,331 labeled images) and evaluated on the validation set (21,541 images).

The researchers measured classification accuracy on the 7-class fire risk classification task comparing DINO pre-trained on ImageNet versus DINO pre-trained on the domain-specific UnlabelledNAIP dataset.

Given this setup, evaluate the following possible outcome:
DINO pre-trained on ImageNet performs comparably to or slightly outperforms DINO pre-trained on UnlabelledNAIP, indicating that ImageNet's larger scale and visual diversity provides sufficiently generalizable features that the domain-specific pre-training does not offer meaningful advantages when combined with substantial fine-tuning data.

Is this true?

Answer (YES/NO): NO